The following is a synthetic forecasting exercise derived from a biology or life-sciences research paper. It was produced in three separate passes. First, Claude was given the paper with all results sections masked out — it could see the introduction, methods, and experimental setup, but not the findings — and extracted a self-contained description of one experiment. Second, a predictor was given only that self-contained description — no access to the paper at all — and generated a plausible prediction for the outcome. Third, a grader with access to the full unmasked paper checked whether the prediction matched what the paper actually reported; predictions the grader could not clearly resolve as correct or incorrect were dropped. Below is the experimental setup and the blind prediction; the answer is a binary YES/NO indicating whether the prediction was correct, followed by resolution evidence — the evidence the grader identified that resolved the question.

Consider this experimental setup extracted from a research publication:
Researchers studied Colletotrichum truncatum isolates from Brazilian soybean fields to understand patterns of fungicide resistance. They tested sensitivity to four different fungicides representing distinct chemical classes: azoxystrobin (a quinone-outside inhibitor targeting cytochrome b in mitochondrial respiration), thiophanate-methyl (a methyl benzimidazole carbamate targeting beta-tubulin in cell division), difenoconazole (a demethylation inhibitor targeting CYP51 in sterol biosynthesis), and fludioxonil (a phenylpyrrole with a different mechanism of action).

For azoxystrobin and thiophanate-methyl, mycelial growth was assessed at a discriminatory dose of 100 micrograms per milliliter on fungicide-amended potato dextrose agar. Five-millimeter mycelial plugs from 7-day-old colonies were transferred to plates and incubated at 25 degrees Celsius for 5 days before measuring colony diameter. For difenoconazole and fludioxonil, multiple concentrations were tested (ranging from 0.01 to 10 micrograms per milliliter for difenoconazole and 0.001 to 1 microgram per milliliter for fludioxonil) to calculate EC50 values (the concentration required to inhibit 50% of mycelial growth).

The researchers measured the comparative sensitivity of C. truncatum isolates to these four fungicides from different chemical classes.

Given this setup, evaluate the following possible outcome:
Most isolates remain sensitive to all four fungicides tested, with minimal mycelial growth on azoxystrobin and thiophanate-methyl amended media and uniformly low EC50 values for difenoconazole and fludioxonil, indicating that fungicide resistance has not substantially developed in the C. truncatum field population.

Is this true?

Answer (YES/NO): NO